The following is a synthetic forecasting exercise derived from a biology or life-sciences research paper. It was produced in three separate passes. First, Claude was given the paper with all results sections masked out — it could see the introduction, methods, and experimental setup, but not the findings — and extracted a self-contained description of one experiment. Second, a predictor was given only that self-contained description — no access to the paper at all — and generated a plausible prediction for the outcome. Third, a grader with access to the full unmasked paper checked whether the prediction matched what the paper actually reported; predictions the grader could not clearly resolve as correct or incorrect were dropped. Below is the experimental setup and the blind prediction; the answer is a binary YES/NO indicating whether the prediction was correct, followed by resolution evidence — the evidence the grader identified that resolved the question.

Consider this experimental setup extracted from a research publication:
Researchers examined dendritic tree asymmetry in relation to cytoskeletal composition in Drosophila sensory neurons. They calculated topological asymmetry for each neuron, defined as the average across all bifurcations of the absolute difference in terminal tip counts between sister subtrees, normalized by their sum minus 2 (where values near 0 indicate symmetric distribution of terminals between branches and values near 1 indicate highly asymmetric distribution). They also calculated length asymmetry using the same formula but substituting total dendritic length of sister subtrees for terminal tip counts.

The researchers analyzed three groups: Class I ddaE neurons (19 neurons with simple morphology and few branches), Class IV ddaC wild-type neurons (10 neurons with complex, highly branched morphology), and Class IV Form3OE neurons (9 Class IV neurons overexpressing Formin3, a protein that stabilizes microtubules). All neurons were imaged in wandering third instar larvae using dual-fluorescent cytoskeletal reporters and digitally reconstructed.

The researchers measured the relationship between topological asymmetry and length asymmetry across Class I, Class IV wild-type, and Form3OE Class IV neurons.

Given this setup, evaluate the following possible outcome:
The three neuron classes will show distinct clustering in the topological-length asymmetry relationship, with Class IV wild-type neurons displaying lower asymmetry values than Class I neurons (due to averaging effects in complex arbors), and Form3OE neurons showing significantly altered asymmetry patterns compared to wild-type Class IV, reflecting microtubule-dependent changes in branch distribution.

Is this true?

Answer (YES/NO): NO